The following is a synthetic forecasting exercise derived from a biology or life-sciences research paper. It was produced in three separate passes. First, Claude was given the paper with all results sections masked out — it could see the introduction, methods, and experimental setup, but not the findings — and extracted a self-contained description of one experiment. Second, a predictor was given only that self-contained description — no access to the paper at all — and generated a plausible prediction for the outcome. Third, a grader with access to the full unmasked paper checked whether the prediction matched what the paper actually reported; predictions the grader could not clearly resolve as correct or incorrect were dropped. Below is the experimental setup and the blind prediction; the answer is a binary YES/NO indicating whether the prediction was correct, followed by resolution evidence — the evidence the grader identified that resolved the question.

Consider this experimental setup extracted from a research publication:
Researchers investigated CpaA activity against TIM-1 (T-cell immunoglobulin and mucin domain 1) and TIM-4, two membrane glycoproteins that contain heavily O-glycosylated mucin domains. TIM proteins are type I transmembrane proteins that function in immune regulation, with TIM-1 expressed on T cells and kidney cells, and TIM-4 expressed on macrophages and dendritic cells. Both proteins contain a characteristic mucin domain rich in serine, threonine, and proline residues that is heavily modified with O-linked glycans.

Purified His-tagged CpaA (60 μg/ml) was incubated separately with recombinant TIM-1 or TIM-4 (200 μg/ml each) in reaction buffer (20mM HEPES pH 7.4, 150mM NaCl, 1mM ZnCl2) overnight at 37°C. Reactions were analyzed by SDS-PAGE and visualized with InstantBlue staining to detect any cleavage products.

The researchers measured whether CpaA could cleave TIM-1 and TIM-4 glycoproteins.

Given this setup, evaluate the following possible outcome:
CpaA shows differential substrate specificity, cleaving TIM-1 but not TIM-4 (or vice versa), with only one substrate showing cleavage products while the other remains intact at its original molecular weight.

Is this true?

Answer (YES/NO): NO